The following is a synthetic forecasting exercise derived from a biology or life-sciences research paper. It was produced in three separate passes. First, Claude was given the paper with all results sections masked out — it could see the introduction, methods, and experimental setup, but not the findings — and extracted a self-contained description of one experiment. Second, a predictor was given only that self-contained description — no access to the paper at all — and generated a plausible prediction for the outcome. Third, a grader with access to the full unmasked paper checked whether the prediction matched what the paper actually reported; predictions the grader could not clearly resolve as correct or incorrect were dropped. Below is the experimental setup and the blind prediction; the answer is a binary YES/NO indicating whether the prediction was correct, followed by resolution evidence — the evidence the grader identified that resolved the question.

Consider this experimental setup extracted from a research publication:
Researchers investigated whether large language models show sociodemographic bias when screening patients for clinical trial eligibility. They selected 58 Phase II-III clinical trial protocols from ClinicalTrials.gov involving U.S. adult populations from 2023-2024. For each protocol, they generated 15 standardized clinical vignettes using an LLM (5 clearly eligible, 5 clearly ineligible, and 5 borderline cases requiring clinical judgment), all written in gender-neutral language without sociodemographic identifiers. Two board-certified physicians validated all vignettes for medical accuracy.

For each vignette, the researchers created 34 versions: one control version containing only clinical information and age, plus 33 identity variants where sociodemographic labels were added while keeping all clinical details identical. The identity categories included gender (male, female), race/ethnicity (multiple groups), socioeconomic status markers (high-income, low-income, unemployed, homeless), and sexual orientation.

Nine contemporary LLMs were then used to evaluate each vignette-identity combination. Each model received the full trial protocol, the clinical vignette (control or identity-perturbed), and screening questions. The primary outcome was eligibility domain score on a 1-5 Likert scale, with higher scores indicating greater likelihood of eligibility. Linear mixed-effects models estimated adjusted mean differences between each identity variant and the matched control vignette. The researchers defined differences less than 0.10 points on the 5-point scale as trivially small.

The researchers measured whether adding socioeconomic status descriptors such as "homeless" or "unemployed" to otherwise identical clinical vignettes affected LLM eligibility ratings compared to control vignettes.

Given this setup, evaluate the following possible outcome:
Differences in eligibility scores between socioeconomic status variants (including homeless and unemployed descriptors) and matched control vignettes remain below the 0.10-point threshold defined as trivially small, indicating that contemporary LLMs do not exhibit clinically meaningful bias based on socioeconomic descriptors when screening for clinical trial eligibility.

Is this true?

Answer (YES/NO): NO